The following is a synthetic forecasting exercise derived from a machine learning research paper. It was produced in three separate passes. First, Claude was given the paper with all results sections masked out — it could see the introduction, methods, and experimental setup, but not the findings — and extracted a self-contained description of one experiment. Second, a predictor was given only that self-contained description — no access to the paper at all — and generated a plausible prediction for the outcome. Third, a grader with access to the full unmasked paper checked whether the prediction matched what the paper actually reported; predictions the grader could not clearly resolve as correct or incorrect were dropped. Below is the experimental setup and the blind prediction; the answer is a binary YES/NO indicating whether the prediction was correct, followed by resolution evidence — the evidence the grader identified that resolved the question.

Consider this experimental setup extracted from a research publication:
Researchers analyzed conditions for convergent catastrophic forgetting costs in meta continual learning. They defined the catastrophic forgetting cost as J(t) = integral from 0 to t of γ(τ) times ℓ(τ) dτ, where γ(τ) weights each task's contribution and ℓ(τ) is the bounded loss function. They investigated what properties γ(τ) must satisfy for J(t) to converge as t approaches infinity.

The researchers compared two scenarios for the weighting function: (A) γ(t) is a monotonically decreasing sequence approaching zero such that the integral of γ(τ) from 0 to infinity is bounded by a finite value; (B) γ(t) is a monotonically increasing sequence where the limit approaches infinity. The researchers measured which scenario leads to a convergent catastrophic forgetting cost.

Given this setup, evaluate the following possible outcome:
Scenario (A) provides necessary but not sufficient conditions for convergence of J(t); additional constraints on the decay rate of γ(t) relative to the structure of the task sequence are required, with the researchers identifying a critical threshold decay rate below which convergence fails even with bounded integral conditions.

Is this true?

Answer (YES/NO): NO